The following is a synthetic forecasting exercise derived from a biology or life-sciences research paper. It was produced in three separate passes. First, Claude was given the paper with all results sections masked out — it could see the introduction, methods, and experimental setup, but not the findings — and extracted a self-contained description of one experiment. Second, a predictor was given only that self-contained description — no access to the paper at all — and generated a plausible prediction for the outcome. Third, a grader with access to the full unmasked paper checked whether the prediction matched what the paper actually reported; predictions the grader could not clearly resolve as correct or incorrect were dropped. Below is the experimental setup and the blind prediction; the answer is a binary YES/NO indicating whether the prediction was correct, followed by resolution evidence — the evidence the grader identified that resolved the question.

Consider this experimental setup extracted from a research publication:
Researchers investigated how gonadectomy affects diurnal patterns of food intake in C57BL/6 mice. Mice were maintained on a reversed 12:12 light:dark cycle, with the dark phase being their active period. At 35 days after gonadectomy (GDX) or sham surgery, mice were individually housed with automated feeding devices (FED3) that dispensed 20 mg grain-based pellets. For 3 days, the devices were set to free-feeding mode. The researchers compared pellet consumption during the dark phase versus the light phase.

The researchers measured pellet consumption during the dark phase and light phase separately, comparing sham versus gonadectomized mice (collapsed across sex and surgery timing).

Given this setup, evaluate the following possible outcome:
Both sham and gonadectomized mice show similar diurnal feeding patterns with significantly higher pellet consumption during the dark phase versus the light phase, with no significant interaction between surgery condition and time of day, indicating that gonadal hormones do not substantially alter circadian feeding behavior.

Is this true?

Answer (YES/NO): NO